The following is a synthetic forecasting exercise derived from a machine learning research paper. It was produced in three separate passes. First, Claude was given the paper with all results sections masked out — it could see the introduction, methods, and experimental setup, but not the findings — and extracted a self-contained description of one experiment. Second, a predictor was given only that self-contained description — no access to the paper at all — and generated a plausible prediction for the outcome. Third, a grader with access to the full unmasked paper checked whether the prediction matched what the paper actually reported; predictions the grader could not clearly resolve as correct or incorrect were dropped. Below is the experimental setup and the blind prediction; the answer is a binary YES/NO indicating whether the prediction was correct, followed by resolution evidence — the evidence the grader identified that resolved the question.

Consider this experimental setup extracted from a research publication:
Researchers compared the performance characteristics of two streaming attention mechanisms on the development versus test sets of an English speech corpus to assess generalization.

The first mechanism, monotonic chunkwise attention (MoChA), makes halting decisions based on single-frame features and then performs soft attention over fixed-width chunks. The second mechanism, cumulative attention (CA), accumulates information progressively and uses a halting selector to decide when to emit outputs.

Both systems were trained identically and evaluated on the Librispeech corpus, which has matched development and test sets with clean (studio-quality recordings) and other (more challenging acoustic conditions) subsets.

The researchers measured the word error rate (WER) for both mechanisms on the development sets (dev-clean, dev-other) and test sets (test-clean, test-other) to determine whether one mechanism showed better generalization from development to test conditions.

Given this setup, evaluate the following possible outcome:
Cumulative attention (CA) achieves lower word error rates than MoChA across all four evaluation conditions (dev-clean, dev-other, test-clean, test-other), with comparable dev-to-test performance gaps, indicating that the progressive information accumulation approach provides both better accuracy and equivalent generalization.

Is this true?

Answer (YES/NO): YES